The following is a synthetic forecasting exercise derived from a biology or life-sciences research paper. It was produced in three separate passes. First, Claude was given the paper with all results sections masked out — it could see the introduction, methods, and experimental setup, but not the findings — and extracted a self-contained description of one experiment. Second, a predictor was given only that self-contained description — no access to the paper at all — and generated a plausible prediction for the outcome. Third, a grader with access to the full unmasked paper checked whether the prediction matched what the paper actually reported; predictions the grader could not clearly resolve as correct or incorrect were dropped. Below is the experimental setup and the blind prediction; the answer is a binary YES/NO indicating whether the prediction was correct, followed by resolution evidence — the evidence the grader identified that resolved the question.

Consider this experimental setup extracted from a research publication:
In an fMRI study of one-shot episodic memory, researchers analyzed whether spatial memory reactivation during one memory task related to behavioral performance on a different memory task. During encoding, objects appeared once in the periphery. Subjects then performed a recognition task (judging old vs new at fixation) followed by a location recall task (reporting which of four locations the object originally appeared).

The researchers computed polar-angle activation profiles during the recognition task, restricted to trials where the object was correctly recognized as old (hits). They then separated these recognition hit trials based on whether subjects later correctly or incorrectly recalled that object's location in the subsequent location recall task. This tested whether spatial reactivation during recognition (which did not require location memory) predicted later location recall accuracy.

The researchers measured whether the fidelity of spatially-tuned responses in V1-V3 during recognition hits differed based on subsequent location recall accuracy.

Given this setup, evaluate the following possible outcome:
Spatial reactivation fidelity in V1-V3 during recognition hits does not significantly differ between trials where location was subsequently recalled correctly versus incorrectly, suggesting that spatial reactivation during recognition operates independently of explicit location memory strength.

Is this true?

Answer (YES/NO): NO